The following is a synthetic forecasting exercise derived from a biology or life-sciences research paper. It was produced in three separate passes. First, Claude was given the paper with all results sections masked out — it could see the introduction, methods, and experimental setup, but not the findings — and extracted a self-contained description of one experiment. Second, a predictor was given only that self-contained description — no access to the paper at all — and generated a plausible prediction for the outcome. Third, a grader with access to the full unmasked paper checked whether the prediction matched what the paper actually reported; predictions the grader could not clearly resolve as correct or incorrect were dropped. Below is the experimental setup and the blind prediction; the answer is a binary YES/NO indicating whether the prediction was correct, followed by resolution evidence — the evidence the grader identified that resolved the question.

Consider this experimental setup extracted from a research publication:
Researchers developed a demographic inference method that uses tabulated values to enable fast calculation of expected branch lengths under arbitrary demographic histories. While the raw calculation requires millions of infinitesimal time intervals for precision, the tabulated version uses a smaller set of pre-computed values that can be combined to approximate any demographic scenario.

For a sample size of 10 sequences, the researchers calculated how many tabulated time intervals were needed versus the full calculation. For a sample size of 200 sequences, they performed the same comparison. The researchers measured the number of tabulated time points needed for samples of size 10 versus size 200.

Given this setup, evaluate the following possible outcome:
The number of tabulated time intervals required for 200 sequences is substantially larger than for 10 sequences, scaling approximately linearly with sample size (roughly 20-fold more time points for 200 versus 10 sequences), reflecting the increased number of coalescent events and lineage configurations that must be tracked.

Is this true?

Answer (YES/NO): NO